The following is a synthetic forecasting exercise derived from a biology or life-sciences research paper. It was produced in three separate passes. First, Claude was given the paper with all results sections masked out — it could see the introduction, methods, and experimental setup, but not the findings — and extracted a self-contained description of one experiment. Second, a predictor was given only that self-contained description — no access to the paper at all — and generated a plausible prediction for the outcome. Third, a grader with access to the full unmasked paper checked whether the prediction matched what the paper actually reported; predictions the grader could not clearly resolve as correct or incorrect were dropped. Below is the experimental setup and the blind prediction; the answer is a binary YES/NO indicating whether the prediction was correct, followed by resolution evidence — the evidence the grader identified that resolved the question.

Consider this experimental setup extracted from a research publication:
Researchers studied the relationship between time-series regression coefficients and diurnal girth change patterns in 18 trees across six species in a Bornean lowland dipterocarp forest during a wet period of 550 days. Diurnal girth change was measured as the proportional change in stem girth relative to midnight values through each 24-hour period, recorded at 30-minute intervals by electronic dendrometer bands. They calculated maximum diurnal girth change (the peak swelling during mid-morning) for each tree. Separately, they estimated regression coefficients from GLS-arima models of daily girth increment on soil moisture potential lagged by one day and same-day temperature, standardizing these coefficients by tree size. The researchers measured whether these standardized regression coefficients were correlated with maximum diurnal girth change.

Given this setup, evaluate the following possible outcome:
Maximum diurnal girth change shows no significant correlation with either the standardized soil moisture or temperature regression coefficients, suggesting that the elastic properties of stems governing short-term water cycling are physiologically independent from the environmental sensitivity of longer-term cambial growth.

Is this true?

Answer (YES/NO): NO